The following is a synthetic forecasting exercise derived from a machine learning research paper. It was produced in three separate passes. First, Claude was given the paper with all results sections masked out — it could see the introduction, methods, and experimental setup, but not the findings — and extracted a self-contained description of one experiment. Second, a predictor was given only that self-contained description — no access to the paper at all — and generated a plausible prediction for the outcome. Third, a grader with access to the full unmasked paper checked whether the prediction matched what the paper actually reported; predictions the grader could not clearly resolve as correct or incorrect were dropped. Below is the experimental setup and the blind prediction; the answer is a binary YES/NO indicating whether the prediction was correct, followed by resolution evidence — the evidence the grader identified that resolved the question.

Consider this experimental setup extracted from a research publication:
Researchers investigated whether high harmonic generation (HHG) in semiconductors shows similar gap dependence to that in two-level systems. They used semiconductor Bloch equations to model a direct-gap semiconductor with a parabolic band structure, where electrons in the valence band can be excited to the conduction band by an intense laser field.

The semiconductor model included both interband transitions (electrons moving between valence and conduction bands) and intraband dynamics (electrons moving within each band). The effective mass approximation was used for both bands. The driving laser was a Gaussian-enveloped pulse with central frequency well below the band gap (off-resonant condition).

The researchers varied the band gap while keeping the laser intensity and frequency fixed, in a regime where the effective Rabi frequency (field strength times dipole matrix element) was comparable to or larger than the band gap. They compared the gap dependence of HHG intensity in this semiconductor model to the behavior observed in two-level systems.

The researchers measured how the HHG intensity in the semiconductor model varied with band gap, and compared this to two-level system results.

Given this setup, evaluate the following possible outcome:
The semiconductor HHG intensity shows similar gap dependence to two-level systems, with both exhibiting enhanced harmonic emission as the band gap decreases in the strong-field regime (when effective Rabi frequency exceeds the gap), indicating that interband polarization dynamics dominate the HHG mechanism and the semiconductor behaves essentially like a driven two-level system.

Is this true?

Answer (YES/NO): NO